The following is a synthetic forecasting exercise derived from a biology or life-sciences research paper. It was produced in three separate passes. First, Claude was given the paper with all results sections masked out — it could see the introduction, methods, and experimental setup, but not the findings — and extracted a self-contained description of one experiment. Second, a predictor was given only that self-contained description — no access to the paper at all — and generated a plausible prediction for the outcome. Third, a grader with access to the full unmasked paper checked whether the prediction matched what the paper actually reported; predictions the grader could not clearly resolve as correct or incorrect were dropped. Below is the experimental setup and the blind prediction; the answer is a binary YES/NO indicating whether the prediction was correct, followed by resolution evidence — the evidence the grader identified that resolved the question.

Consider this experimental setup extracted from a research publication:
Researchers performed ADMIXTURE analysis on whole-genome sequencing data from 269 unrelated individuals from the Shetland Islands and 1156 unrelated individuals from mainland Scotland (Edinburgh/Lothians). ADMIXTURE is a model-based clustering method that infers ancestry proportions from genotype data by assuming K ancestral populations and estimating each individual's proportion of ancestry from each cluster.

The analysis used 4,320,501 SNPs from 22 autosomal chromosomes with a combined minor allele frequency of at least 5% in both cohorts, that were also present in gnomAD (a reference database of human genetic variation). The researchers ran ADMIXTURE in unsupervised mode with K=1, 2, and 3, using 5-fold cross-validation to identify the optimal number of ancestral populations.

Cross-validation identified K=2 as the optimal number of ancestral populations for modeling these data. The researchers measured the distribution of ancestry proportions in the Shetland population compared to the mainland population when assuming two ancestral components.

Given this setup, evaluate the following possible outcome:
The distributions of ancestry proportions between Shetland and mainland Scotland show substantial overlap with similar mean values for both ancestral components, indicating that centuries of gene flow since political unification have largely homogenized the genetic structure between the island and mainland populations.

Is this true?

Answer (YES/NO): NO